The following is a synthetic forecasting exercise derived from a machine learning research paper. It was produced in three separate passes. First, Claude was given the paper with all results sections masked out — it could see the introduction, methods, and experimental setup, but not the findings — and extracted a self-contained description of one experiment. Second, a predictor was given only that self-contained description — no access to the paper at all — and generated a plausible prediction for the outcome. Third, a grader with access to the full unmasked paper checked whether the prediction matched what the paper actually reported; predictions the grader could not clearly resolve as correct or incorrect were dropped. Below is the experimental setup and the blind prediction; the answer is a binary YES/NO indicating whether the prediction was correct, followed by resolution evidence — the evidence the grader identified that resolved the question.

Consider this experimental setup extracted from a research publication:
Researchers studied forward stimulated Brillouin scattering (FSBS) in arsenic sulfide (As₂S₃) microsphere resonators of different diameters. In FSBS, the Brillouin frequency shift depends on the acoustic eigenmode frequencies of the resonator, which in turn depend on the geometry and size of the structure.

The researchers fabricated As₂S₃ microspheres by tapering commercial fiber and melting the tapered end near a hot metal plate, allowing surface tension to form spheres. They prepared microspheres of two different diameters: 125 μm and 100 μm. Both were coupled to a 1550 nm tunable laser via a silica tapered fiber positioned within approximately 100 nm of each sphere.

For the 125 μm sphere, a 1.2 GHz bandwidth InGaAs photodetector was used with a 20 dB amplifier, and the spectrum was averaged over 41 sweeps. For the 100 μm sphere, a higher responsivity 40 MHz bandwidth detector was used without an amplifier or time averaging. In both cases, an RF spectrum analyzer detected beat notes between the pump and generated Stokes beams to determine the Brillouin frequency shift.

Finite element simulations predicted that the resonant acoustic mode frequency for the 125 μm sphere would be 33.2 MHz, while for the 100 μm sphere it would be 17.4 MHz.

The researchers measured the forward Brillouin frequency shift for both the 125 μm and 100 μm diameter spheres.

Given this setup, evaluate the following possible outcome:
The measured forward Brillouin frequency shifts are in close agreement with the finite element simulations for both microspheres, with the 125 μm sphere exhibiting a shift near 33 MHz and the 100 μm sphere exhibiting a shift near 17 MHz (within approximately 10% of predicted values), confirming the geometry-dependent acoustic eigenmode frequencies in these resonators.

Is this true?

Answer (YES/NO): NO